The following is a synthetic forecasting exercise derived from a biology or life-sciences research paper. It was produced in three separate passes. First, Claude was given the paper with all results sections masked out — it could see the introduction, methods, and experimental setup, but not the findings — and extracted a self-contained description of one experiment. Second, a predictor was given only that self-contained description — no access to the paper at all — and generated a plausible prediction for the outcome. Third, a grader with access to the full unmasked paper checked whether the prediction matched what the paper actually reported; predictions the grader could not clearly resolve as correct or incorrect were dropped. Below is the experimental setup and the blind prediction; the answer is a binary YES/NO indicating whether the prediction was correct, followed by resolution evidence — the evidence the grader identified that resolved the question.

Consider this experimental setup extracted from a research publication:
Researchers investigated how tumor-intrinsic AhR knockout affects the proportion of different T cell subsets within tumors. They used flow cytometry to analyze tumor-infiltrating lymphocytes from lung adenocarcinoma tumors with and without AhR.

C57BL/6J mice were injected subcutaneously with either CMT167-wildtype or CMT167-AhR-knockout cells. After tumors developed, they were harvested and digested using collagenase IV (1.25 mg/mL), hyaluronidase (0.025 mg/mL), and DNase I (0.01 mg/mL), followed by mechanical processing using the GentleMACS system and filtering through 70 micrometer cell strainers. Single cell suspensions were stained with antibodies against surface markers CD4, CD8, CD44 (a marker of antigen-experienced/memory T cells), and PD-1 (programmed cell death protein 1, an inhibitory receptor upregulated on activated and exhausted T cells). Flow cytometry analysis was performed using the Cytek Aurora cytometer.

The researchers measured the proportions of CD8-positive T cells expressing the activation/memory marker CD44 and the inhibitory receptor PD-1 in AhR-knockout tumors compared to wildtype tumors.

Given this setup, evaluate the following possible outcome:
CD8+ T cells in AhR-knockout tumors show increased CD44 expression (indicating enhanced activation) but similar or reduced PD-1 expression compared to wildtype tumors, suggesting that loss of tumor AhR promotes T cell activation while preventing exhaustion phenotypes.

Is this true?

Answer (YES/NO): NO